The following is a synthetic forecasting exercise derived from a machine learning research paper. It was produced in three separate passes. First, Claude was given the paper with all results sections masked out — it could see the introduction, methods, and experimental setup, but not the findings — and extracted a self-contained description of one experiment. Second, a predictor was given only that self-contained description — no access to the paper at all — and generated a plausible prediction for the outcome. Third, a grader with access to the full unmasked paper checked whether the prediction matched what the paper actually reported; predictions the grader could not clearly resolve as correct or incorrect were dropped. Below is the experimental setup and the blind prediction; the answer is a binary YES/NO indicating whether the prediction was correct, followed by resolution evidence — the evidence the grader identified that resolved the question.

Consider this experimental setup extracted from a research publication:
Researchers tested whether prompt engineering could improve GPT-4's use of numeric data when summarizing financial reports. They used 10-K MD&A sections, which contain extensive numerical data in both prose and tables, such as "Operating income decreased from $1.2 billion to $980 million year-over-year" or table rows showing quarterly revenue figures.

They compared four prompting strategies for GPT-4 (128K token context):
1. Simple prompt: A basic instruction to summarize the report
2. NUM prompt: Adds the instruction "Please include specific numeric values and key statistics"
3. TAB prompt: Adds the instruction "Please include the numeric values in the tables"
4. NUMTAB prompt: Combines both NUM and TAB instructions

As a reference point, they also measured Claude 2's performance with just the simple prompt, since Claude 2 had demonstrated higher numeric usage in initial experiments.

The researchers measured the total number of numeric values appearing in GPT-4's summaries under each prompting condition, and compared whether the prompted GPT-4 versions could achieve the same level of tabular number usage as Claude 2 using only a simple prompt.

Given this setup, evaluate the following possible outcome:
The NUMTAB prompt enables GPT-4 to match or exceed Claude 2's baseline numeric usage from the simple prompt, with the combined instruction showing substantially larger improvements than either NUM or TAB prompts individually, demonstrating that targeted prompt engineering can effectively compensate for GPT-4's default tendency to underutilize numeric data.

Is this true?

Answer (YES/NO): NO